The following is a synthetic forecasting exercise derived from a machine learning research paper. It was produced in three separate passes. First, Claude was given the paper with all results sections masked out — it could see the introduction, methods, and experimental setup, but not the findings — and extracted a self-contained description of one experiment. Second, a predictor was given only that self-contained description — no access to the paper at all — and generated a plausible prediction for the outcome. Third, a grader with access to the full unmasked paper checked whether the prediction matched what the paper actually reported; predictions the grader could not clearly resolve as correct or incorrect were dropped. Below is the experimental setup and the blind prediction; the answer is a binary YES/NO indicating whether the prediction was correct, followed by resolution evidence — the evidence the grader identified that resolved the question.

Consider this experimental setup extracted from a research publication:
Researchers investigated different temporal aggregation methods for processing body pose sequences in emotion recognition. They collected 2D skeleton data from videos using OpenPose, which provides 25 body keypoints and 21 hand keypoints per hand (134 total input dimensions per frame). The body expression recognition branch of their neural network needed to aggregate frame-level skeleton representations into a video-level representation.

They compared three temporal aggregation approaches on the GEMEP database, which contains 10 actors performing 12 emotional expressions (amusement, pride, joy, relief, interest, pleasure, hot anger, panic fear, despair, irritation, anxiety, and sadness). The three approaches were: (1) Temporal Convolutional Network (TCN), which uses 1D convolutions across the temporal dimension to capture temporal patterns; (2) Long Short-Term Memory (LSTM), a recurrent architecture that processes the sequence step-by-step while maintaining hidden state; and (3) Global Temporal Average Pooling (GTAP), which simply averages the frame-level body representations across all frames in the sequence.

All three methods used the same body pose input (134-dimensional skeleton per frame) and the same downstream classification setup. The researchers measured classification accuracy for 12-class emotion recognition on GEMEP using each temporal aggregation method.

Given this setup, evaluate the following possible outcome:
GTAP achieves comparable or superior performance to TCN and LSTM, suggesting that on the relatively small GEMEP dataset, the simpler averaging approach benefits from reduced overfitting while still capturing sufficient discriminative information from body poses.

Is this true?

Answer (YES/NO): YES